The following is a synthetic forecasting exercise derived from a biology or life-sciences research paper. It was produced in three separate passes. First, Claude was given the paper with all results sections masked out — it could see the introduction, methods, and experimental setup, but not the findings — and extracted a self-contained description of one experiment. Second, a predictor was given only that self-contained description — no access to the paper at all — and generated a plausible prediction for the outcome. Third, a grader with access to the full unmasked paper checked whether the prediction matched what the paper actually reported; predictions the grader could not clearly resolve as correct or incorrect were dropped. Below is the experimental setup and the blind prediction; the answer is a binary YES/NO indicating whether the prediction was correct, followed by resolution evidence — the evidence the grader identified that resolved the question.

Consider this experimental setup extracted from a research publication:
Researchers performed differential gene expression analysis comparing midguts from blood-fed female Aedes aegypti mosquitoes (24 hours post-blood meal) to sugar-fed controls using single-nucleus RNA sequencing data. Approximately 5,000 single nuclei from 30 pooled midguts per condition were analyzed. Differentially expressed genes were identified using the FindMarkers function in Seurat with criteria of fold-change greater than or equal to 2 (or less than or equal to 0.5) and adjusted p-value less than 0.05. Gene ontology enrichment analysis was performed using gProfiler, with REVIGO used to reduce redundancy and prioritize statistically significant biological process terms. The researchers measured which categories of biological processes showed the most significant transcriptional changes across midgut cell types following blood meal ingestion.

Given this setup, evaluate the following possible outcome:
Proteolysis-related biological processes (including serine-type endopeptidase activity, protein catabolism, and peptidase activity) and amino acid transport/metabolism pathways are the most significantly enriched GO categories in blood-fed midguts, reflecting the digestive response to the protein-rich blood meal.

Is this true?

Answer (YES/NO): NO